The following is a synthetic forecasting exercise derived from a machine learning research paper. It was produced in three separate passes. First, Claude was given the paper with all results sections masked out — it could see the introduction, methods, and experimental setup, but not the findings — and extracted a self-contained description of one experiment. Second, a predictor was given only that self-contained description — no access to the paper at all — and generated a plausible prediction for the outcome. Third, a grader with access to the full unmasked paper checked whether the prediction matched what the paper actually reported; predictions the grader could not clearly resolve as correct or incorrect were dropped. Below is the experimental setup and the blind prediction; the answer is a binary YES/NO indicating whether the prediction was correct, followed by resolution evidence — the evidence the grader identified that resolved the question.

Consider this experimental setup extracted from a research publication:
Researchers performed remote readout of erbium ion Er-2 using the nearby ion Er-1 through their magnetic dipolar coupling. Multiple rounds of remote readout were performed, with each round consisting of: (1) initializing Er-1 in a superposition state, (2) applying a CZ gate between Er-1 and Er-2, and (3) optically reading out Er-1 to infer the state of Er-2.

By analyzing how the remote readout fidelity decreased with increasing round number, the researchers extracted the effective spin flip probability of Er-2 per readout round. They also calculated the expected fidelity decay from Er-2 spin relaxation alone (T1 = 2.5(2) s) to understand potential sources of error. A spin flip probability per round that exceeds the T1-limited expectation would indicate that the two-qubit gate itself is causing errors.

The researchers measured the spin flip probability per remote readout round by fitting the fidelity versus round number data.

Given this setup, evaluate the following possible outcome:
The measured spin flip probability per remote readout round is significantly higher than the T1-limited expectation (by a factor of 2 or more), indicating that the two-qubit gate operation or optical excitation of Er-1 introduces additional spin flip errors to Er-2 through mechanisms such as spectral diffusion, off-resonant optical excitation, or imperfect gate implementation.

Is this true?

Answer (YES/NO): YES